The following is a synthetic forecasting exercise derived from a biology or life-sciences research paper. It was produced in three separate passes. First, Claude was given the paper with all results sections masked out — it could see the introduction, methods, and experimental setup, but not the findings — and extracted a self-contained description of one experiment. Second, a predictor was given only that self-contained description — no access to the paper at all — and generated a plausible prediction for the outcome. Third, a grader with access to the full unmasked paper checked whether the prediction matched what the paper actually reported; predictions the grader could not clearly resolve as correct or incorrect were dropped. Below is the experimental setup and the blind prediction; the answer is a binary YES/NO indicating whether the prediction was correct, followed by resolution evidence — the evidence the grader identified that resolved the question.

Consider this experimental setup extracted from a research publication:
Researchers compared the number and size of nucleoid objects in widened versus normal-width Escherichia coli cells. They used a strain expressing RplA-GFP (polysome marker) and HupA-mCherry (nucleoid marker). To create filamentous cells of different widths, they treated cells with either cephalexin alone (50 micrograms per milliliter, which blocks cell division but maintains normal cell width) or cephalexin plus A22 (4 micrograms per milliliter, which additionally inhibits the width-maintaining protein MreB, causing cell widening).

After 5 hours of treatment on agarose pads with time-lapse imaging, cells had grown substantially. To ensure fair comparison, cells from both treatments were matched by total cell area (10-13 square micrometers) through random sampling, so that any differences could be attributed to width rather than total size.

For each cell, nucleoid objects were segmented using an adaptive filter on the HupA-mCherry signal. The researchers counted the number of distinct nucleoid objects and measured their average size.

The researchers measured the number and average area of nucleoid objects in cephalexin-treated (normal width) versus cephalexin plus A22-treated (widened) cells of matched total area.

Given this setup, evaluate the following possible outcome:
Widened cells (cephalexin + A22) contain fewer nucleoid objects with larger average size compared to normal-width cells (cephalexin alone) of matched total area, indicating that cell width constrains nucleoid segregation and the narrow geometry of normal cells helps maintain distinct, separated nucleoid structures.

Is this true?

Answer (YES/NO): YES